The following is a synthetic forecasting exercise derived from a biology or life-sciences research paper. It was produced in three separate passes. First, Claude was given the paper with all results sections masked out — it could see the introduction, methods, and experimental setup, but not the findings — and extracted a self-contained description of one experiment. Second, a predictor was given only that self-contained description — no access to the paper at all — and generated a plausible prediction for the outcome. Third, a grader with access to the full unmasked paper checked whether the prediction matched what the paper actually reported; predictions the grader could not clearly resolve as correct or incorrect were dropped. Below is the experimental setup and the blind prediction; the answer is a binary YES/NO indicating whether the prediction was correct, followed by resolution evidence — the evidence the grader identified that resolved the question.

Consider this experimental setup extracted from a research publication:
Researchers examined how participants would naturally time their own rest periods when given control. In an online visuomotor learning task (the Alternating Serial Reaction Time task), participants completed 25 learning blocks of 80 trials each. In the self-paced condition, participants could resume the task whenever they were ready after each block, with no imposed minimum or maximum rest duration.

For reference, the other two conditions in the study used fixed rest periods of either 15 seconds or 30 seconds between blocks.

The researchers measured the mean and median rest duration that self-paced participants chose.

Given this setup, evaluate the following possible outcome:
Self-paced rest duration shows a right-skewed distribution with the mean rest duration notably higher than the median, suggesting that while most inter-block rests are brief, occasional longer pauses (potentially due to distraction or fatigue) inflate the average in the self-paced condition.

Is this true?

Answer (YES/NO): YES